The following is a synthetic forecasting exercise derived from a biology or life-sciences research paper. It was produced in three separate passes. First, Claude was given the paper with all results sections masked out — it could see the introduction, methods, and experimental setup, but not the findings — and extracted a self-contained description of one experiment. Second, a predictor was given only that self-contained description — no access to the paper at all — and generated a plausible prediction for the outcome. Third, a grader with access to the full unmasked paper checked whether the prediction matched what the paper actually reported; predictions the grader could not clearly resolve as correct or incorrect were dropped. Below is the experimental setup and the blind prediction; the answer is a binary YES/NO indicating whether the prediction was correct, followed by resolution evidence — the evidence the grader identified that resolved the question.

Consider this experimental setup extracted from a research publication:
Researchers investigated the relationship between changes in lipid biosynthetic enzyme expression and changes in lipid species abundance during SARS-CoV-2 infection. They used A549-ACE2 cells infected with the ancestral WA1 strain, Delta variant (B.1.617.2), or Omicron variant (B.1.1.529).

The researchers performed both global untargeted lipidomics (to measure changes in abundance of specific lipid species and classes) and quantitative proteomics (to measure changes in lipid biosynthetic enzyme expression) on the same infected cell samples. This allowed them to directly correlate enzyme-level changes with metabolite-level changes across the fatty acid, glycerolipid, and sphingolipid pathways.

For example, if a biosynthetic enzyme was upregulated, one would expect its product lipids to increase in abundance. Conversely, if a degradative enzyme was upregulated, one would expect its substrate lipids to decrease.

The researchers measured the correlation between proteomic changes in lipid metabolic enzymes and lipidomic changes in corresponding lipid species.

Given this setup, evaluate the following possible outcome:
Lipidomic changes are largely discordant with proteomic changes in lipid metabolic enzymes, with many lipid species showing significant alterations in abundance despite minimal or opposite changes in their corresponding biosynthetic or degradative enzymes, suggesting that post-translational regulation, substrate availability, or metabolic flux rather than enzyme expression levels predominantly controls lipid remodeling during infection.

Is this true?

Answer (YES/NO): NO